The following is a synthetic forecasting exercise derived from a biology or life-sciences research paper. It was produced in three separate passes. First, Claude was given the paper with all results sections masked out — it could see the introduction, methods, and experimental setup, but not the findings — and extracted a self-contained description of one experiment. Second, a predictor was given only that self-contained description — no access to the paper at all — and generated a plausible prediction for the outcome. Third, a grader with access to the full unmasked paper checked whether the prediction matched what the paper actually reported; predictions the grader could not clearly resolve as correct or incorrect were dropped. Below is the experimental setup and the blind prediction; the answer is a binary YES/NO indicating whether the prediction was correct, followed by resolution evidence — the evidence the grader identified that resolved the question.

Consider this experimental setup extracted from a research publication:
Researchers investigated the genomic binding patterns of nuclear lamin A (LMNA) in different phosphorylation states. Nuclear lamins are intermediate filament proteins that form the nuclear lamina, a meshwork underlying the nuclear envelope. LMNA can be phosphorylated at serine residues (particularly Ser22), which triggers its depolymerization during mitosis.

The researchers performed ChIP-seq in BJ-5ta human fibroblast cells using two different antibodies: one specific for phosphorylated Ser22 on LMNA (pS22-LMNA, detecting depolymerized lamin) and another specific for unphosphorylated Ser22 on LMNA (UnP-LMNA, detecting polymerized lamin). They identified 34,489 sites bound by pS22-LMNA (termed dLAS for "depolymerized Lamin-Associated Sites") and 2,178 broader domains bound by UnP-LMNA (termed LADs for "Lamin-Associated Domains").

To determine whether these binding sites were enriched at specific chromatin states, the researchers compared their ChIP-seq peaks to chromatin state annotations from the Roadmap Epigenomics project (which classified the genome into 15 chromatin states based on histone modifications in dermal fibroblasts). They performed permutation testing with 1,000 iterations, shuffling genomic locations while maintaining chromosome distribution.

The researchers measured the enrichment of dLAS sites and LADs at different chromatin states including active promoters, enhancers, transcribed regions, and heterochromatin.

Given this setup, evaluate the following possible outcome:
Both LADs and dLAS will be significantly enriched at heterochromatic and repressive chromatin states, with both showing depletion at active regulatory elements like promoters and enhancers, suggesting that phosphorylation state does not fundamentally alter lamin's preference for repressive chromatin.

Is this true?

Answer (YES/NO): NO